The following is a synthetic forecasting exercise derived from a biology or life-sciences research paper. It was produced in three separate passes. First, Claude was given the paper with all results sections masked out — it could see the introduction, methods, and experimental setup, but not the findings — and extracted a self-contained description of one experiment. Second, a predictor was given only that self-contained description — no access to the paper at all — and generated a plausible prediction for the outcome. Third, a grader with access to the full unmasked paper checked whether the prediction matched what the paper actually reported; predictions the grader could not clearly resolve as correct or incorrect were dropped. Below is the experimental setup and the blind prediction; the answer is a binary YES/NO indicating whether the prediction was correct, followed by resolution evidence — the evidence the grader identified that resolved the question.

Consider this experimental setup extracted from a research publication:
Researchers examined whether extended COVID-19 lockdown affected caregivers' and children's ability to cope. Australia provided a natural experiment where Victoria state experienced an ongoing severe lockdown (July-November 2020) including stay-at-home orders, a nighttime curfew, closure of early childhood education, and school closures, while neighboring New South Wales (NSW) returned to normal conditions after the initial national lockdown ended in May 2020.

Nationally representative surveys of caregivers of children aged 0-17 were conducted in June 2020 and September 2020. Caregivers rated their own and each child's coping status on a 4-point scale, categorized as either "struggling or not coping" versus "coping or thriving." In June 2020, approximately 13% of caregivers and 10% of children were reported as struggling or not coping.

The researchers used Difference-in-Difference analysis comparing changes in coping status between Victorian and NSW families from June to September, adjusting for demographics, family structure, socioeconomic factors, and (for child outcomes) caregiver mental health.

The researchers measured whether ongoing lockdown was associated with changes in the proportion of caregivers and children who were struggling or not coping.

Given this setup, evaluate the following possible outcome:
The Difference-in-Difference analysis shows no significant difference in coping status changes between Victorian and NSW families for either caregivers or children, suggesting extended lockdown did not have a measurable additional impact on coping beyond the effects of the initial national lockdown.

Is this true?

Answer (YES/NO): YES